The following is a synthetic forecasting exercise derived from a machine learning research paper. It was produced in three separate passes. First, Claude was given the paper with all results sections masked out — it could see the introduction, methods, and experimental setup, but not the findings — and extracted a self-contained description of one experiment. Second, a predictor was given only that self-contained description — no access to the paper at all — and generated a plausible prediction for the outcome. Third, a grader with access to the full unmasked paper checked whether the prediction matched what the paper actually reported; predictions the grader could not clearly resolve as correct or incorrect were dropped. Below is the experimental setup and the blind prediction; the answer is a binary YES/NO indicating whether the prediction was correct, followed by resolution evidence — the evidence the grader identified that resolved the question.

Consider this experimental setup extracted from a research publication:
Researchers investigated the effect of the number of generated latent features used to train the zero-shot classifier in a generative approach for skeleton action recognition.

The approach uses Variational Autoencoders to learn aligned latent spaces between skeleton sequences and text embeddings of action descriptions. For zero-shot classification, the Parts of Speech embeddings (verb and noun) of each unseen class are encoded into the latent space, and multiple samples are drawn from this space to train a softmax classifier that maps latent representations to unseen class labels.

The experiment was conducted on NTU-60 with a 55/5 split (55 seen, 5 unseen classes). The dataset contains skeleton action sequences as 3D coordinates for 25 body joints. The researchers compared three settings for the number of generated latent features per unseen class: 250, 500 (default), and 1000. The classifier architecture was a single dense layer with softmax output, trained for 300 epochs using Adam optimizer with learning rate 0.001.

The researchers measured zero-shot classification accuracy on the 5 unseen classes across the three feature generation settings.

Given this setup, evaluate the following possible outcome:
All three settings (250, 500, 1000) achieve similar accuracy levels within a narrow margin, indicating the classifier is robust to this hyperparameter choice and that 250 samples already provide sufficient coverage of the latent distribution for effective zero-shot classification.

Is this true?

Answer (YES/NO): NO